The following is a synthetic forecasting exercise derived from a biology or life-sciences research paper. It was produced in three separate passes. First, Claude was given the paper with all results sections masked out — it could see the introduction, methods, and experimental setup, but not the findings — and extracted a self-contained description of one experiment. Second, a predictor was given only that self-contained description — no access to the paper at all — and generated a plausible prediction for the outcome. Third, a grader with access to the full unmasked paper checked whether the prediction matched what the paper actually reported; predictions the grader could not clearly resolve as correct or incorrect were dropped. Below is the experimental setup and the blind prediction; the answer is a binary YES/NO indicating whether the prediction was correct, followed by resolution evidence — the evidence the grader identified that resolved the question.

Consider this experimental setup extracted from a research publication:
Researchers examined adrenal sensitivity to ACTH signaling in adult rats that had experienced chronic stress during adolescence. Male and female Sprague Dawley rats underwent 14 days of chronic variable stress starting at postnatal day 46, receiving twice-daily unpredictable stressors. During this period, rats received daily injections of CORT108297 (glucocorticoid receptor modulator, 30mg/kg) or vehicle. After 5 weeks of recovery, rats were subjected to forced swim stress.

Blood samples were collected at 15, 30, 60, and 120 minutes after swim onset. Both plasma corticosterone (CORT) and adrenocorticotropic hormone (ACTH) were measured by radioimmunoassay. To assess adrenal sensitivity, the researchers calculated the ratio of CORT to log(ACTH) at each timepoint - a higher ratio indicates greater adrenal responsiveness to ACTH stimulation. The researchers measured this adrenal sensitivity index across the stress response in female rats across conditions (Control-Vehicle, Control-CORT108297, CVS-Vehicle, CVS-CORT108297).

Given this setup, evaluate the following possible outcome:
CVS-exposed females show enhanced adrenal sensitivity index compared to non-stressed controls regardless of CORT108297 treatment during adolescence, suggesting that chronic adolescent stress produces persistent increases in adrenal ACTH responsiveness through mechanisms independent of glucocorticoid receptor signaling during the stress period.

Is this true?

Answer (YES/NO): NO